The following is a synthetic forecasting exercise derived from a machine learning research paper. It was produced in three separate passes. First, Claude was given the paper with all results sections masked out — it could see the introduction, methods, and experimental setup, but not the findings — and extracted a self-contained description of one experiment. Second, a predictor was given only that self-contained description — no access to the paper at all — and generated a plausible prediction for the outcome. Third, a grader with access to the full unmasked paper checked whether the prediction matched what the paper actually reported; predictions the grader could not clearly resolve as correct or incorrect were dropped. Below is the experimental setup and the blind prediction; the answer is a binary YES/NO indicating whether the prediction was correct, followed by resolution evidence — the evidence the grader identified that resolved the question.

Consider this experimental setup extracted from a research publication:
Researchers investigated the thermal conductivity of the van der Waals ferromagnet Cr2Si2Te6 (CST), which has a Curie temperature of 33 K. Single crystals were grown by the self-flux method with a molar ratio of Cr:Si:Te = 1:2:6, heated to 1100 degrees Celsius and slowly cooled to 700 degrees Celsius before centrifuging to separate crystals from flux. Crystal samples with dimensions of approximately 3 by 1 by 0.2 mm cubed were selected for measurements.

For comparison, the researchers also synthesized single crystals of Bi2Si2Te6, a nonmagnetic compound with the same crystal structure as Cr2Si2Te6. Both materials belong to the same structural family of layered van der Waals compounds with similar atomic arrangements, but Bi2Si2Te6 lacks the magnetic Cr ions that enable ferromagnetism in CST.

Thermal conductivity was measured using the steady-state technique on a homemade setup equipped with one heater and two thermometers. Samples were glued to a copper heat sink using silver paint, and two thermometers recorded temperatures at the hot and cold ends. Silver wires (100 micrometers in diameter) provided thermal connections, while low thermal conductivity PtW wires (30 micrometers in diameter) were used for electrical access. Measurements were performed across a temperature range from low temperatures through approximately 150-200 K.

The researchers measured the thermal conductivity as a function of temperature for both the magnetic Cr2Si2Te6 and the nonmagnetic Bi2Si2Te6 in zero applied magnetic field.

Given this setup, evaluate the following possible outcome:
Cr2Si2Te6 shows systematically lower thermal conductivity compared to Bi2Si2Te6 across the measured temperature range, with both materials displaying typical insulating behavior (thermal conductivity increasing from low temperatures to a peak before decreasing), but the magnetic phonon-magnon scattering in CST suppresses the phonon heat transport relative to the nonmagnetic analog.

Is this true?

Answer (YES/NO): NO